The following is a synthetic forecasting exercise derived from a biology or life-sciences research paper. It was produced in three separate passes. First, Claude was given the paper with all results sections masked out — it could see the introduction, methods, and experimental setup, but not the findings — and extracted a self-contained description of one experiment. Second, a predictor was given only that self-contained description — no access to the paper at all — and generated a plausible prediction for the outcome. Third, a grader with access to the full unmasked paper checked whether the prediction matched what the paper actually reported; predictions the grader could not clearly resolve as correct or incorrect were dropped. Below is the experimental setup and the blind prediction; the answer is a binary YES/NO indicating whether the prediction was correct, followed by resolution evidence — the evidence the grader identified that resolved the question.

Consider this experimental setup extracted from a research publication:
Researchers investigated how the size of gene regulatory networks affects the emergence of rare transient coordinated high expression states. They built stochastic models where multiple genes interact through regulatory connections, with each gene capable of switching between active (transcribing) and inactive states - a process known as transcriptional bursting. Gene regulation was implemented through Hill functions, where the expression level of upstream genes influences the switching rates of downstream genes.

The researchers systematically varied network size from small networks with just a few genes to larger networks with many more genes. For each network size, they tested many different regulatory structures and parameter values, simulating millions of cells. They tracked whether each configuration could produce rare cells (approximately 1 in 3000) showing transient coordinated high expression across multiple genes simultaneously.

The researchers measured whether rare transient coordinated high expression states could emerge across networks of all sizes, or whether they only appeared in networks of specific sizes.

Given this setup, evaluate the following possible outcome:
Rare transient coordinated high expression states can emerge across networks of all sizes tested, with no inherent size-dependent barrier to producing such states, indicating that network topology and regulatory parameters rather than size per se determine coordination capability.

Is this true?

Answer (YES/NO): YES